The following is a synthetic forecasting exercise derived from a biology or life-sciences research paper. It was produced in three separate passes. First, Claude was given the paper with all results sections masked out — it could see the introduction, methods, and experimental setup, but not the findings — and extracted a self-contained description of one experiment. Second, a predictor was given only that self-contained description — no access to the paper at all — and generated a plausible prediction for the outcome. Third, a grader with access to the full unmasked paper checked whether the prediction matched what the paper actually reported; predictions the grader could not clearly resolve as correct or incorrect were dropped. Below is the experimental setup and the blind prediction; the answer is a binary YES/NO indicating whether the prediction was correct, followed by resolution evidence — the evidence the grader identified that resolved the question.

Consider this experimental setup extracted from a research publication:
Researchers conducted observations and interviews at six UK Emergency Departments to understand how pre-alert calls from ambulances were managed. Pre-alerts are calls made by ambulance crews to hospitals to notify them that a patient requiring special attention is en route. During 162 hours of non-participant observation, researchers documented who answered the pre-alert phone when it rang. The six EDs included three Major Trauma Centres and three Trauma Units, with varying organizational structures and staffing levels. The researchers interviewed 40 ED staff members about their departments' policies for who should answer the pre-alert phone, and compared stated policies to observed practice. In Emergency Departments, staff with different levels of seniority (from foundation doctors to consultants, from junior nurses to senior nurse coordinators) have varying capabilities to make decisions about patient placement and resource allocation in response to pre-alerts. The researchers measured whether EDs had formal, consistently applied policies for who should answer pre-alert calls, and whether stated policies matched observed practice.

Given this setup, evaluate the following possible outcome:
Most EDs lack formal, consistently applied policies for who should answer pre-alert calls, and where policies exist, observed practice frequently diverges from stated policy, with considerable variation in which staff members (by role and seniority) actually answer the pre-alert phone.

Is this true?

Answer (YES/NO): YES